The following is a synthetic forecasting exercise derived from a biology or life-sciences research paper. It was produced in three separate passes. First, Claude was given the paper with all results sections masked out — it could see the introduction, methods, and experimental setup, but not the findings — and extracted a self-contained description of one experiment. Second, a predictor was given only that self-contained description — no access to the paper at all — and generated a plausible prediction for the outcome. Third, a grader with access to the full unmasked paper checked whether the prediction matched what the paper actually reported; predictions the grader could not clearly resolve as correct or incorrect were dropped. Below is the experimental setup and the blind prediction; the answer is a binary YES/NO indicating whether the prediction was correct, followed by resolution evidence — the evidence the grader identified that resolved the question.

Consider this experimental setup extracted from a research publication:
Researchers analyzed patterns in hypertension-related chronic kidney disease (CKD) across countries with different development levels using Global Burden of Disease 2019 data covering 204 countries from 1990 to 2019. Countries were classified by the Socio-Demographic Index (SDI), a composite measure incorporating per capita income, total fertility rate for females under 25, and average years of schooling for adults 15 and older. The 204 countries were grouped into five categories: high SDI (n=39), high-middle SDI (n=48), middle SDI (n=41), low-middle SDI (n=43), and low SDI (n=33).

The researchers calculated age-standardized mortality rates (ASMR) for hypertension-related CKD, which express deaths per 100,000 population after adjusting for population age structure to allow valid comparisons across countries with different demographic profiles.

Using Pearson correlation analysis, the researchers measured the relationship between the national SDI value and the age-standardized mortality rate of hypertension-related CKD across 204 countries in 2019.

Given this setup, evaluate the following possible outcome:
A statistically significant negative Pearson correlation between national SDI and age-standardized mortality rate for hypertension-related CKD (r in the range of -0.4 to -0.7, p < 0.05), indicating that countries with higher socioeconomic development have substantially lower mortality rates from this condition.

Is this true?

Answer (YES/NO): YES